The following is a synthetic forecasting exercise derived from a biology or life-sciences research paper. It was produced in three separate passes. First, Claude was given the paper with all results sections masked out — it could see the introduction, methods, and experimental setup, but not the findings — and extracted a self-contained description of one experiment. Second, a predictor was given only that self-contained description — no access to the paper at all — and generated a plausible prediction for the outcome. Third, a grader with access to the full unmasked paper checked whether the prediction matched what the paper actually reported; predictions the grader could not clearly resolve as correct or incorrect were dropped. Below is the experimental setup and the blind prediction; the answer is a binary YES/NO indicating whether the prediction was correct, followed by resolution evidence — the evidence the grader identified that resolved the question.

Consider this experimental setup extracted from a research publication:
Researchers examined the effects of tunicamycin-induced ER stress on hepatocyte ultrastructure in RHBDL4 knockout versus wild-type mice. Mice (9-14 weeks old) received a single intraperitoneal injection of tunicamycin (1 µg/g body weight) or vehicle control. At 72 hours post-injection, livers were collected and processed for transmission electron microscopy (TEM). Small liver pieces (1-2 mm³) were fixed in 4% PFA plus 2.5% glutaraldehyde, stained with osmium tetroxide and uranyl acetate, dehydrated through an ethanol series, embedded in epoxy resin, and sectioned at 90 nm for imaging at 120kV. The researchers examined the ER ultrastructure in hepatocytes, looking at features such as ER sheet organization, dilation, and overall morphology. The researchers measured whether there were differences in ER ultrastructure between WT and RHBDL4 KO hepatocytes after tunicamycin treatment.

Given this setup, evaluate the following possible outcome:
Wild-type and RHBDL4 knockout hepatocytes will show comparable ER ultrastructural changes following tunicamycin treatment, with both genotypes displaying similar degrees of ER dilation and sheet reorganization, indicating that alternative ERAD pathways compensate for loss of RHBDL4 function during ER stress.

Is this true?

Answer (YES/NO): NO